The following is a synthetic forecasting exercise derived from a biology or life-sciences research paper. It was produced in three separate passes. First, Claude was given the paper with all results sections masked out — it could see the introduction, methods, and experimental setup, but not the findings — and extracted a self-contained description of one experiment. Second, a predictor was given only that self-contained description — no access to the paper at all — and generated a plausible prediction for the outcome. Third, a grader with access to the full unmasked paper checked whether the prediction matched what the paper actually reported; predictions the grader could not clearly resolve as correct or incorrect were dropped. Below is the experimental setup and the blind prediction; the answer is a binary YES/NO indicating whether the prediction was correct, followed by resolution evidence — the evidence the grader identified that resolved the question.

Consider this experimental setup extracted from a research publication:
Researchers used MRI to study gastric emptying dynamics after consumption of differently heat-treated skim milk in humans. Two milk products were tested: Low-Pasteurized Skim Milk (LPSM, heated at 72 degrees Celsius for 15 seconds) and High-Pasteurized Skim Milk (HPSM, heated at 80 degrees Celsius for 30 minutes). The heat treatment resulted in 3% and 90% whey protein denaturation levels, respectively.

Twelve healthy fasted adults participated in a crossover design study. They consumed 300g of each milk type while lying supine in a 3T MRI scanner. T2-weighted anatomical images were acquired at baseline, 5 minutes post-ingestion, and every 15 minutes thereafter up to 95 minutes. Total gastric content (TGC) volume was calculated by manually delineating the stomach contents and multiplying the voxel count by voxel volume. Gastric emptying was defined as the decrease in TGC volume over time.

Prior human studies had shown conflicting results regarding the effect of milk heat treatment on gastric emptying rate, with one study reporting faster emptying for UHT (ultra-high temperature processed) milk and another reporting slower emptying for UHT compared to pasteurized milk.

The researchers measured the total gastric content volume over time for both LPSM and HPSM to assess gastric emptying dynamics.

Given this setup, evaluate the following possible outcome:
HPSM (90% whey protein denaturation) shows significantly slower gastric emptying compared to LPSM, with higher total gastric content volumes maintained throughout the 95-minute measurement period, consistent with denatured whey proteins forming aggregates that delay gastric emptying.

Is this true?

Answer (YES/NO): YES